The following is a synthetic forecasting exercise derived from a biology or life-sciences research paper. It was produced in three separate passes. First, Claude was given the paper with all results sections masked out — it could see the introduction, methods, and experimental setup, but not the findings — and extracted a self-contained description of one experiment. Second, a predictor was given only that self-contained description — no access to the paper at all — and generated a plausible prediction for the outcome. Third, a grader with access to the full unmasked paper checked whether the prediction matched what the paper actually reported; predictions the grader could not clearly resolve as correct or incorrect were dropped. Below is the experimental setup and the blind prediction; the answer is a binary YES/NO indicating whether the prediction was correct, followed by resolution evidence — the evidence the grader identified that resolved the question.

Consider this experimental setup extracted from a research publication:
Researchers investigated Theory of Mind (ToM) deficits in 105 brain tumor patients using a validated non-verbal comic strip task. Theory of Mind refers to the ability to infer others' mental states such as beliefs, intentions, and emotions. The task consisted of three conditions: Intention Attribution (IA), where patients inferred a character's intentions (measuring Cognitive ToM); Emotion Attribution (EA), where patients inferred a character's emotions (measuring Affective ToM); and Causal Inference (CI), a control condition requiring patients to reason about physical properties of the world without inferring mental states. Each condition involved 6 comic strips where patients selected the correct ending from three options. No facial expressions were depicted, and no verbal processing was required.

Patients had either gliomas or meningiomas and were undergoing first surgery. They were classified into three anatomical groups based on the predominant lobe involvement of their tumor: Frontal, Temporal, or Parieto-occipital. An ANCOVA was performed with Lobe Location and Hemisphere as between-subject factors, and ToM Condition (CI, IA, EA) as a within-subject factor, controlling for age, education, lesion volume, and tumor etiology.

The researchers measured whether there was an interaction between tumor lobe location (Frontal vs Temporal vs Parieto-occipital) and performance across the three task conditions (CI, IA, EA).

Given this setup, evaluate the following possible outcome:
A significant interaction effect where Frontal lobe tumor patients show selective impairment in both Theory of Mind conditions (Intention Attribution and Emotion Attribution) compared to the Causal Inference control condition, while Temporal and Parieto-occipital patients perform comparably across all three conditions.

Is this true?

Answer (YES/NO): NO